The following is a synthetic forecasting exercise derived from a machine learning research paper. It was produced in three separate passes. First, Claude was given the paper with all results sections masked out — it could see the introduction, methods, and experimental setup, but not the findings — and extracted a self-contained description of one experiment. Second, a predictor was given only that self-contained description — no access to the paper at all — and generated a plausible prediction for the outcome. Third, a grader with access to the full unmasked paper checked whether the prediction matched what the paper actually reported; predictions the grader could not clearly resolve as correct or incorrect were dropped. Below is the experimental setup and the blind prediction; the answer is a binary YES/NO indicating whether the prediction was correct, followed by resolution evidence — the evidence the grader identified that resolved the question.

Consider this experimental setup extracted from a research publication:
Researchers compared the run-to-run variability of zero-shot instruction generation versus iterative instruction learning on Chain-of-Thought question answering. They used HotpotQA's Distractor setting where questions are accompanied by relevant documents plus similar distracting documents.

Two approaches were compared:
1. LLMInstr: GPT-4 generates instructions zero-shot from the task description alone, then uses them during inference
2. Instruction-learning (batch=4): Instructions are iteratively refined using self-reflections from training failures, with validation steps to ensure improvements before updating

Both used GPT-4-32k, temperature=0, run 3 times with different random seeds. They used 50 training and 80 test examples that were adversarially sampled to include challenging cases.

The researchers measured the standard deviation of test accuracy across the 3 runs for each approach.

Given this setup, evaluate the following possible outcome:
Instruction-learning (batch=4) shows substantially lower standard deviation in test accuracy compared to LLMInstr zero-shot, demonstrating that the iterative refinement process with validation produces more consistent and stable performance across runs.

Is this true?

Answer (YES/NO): YES